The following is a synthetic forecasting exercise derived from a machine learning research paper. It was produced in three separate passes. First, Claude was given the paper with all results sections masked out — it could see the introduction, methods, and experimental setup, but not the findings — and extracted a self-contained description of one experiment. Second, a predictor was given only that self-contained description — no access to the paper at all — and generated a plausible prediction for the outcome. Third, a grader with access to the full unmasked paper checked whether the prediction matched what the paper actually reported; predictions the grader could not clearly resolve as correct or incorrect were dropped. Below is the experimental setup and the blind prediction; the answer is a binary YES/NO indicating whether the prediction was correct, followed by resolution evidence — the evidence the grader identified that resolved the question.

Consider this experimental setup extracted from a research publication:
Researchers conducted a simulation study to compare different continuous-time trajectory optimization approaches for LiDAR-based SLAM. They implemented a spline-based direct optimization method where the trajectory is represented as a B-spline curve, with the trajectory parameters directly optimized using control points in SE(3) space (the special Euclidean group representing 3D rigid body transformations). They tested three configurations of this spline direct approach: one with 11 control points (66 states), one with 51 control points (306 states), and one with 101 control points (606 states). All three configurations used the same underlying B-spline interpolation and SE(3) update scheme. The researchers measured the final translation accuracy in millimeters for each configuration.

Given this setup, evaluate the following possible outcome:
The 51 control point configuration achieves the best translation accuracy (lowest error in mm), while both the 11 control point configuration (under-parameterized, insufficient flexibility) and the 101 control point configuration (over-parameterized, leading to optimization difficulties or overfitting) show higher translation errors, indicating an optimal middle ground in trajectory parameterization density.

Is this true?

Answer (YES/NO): YES